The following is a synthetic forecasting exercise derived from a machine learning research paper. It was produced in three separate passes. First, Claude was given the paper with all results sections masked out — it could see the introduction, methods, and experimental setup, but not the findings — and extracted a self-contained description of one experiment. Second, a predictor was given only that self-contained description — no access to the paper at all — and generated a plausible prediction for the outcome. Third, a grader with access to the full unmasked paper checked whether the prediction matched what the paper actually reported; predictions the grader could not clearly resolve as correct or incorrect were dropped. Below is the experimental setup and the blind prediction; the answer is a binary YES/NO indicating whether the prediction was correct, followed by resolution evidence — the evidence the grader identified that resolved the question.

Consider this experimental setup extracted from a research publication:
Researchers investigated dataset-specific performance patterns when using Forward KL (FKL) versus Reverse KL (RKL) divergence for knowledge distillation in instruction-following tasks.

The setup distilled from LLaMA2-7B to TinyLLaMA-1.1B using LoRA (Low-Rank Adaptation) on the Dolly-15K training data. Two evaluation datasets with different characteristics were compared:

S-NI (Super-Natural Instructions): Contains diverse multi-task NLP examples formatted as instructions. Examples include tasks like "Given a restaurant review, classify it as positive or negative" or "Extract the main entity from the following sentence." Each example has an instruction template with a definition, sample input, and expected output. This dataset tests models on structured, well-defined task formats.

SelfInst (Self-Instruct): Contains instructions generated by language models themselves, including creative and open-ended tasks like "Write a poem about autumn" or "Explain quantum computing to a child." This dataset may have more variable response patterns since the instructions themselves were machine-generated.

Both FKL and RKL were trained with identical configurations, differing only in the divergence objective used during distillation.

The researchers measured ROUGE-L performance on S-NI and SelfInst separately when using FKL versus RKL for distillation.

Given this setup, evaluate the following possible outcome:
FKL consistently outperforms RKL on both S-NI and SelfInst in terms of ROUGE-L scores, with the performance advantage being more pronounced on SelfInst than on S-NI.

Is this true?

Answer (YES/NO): NO